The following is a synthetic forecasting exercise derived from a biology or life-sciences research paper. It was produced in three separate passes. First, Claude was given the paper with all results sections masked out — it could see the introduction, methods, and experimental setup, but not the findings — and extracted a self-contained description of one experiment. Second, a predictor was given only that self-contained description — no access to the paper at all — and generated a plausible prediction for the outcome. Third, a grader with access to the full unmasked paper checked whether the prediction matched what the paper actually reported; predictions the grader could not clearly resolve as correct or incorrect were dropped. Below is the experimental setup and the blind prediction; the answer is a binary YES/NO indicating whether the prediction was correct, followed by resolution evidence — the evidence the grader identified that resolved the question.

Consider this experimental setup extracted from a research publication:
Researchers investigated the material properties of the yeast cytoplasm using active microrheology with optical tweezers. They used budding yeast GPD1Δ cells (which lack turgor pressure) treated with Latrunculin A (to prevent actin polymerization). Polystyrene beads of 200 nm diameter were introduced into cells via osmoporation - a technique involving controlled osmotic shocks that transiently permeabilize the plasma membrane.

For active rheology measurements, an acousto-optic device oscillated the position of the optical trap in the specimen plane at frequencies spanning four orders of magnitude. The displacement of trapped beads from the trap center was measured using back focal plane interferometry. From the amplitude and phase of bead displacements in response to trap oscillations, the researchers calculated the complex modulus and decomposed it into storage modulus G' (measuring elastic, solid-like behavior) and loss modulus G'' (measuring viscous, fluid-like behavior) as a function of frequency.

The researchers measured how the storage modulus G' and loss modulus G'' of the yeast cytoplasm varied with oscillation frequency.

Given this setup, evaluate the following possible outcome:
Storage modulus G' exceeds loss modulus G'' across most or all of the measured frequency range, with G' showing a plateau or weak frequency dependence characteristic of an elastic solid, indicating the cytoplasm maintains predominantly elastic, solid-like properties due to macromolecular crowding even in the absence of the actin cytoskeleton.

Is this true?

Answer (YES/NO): NO